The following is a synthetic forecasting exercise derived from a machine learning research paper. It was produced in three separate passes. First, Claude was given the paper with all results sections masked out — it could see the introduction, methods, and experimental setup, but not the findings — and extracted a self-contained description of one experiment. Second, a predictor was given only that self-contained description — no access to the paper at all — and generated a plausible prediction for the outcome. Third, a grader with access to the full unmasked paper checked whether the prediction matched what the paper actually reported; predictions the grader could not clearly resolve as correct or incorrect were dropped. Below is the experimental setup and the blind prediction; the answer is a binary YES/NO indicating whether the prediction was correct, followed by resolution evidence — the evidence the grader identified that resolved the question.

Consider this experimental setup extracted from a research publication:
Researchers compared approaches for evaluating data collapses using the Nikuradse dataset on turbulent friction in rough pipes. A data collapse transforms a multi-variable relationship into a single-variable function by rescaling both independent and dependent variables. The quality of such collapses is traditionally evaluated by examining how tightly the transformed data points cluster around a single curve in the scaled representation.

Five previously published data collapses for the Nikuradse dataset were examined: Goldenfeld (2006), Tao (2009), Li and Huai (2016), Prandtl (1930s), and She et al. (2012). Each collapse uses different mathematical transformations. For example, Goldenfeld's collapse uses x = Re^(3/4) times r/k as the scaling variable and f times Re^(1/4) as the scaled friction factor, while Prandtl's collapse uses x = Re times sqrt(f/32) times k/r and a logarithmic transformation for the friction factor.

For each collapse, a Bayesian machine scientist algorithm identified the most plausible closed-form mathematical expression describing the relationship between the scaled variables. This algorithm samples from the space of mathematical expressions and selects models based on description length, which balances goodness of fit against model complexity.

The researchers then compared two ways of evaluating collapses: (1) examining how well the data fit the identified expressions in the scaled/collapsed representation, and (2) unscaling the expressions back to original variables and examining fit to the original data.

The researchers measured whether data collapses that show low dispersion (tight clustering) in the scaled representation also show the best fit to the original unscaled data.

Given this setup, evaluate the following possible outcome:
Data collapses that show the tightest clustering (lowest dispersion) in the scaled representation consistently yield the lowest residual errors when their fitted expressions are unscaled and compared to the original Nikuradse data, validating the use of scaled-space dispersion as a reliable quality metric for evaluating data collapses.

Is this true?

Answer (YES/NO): NO